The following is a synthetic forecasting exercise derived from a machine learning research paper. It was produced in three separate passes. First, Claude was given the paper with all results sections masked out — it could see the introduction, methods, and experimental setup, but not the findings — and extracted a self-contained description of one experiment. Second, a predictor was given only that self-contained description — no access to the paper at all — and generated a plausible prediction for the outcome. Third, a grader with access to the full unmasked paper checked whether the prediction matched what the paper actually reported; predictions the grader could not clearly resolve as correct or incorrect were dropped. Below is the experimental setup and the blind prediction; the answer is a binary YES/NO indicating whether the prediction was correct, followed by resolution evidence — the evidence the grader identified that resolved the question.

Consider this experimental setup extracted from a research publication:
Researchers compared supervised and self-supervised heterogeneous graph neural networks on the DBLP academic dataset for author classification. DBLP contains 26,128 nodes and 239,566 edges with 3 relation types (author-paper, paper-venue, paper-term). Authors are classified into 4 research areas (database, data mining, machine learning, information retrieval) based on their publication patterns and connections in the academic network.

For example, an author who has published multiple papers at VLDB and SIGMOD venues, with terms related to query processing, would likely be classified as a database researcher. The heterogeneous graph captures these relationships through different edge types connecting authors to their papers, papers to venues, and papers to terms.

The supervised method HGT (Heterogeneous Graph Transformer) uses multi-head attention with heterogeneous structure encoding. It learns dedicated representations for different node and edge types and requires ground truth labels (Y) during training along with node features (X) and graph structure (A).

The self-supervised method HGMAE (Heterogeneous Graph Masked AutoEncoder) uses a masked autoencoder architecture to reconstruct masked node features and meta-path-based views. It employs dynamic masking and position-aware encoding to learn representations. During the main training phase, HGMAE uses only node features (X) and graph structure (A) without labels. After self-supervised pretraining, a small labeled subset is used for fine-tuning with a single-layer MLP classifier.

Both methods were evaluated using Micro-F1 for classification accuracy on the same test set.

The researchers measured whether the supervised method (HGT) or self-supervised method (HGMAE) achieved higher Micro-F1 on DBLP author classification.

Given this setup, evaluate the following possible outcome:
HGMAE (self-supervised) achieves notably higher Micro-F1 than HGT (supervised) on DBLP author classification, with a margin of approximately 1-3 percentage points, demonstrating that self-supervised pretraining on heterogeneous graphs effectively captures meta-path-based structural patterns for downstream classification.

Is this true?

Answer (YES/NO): NO